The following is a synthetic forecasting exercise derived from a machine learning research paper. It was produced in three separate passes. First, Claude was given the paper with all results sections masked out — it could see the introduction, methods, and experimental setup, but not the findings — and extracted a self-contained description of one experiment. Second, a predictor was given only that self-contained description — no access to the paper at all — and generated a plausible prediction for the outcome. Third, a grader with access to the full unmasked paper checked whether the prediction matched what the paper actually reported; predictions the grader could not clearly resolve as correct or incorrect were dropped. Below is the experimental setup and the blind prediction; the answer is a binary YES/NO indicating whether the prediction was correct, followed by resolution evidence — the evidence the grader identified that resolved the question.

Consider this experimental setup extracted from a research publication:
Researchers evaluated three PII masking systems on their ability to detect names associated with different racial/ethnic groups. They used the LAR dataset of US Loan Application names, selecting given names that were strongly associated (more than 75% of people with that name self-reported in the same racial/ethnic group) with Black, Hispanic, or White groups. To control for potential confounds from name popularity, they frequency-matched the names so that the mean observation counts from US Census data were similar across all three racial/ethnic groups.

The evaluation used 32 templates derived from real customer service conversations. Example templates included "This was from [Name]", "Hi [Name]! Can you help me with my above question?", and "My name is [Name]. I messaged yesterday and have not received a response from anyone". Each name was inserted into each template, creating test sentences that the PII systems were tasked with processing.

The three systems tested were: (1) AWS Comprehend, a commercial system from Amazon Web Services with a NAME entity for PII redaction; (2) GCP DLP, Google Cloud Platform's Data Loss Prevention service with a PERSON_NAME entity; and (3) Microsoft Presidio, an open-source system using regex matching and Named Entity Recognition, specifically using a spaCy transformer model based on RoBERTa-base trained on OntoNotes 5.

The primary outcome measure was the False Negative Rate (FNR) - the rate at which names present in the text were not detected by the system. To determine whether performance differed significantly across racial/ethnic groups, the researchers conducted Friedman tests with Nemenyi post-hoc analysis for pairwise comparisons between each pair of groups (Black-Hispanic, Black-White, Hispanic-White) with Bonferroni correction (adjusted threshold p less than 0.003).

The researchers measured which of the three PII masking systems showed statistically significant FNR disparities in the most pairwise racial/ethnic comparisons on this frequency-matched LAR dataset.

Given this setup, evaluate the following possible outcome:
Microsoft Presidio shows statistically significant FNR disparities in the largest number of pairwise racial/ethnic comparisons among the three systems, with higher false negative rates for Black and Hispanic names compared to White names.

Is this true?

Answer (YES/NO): NO